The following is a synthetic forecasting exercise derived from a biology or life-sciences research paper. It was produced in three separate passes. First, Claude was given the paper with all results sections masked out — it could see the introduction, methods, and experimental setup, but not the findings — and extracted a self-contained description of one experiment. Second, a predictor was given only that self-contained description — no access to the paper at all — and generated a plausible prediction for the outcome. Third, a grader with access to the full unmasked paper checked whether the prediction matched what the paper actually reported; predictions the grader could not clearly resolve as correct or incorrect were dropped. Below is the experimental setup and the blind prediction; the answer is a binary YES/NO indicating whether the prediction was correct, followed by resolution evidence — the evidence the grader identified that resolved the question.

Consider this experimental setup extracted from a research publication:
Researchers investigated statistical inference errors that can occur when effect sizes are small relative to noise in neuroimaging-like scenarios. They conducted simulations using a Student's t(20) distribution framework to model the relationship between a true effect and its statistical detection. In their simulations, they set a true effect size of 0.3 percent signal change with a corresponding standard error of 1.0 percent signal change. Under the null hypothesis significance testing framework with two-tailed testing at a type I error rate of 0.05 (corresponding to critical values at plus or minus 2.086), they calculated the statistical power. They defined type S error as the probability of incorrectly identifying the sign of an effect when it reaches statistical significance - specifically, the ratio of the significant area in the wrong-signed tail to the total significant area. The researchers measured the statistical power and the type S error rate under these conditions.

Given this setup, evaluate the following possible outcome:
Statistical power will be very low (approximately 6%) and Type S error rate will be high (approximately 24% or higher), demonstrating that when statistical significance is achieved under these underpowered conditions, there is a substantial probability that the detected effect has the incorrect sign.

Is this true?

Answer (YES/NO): YES